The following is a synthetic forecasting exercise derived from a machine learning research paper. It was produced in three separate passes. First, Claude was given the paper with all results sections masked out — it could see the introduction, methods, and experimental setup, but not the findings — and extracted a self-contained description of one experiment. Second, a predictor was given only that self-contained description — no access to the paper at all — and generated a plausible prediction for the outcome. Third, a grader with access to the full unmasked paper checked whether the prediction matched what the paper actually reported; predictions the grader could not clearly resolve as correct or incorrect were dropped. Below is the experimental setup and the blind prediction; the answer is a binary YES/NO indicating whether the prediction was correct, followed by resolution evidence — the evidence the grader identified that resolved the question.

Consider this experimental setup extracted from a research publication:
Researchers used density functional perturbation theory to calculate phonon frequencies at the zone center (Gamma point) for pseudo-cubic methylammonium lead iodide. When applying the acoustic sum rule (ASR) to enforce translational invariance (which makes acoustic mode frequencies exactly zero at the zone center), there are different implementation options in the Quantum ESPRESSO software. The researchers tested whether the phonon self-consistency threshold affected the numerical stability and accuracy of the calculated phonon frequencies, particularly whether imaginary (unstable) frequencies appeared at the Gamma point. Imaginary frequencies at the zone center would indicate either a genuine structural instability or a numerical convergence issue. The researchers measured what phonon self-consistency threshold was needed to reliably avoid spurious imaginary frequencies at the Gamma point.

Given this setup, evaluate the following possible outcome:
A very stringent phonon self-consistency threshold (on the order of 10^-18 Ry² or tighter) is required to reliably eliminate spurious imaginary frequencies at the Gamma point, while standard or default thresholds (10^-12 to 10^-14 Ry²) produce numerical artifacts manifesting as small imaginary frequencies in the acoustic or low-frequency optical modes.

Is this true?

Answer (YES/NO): NO